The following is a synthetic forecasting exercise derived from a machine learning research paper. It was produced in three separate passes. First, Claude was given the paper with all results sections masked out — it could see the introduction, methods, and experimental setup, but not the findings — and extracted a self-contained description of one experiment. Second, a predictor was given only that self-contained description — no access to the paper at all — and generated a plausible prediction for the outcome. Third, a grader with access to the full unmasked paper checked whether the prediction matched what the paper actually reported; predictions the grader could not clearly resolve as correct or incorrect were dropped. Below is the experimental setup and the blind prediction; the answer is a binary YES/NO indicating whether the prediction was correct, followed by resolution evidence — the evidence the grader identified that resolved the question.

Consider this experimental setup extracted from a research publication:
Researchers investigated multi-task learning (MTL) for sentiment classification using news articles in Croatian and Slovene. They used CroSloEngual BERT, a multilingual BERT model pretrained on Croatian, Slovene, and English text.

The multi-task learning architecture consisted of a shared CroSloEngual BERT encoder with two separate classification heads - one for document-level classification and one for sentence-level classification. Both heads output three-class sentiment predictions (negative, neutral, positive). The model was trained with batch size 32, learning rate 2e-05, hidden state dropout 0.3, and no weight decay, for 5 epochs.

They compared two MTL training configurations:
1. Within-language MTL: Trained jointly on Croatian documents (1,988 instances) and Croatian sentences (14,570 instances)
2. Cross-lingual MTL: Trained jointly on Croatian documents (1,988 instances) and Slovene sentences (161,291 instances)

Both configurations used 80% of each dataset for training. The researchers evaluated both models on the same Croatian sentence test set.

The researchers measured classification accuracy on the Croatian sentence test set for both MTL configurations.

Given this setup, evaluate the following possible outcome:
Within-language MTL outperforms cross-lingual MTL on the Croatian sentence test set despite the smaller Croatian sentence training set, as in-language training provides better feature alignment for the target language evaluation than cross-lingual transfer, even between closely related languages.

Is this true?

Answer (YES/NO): YES